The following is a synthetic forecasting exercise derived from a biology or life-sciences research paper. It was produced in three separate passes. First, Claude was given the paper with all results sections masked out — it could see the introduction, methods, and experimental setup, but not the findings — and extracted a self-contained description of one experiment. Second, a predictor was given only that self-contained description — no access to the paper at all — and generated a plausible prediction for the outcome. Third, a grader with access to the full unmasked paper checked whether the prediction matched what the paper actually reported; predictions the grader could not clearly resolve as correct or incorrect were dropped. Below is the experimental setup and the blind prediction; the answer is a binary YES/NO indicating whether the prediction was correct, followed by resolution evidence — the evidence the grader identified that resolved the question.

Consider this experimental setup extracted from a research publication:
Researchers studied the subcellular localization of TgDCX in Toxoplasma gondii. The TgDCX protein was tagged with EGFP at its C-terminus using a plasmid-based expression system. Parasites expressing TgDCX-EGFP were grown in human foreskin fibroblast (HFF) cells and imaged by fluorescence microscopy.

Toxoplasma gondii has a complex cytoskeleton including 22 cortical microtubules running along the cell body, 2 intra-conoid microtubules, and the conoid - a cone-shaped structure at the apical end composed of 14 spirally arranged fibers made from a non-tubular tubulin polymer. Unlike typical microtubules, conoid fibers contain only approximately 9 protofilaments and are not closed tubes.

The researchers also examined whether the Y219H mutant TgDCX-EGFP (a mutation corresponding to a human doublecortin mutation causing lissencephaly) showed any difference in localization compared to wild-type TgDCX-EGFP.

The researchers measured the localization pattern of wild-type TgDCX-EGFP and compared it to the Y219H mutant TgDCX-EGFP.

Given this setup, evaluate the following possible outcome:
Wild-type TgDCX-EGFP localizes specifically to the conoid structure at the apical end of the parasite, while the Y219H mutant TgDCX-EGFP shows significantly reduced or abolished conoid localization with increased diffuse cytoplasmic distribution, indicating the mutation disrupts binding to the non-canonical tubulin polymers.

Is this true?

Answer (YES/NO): NO